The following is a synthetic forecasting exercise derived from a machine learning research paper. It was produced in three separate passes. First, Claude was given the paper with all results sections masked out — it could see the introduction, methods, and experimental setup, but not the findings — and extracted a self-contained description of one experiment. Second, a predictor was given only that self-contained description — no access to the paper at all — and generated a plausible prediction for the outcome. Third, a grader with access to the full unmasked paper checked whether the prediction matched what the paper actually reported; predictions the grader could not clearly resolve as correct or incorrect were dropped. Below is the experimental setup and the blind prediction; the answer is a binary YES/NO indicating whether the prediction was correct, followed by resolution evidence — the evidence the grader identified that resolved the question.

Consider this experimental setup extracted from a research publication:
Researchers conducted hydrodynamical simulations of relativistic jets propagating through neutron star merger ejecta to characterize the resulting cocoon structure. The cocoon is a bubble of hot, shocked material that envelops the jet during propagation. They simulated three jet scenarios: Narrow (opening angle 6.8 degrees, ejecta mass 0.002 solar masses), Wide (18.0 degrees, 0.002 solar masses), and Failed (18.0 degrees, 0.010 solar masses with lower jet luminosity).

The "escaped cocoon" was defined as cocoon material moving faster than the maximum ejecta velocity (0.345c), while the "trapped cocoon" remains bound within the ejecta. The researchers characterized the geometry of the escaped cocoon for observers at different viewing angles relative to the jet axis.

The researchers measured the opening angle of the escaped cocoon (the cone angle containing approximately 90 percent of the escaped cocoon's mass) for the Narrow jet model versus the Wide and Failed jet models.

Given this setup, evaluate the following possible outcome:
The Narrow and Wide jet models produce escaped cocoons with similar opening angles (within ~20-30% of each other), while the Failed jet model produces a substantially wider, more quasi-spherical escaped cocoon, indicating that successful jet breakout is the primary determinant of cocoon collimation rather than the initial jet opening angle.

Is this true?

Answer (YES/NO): NO